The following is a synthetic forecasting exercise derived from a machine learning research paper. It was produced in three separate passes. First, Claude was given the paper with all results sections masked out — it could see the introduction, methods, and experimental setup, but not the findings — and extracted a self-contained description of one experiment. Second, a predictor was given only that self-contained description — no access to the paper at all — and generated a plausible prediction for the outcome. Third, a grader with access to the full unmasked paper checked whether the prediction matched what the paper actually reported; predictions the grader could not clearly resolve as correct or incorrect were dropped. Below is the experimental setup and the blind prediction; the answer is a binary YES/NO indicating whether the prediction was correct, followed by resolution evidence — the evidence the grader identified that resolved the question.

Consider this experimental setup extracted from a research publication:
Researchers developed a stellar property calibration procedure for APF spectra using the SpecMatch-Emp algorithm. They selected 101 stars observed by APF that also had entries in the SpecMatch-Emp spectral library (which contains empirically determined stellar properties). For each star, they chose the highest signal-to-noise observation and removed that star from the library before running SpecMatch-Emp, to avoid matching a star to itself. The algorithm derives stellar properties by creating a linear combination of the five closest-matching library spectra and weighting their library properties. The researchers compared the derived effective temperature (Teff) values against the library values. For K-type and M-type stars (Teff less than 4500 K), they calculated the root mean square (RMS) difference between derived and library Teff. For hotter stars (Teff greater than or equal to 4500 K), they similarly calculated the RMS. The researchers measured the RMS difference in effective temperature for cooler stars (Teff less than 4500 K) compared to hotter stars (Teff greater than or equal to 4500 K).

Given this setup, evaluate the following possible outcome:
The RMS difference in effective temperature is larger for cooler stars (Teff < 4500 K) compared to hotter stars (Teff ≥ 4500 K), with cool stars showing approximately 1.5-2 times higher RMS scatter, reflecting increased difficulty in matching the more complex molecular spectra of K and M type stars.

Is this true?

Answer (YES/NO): NO